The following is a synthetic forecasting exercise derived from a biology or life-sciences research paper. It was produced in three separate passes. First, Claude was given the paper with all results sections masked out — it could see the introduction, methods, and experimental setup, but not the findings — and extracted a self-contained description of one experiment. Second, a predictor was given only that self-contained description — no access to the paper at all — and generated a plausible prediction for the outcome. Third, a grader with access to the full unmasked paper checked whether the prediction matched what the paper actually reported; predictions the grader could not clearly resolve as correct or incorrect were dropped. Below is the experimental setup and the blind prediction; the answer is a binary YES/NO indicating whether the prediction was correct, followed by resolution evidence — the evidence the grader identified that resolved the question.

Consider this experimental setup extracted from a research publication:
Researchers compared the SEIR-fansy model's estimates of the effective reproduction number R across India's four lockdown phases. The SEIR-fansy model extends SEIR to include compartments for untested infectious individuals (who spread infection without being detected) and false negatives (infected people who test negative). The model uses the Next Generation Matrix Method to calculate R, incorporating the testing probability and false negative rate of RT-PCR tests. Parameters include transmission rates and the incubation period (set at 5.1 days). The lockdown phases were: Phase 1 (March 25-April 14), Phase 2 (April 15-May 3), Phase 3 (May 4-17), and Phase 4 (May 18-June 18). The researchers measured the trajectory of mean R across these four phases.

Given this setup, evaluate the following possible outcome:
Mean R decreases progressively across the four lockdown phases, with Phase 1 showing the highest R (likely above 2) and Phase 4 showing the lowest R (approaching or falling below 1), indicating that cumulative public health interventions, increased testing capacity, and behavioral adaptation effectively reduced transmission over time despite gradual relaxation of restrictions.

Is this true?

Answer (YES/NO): NO